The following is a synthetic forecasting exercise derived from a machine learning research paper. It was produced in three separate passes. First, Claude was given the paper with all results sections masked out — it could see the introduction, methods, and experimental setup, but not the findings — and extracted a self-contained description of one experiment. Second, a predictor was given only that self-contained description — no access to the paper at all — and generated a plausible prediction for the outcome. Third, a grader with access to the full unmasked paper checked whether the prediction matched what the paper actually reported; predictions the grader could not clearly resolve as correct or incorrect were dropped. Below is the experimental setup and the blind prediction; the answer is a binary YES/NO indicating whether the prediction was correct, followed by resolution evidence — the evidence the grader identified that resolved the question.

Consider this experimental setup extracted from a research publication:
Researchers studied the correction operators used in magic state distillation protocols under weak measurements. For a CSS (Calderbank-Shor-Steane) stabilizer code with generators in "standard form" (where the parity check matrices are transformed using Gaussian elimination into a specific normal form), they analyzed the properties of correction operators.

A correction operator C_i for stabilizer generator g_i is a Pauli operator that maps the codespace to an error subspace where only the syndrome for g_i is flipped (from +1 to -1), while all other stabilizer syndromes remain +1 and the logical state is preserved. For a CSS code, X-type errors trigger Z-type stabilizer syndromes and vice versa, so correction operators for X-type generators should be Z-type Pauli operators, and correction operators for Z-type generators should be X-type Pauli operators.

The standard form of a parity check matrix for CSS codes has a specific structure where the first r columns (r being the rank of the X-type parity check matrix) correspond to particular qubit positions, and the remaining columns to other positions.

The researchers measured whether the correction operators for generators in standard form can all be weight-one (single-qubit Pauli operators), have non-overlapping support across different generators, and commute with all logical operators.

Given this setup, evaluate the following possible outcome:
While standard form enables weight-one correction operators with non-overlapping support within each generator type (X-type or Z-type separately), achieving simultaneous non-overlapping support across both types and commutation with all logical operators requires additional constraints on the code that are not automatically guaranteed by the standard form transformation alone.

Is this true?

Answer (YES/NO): NO